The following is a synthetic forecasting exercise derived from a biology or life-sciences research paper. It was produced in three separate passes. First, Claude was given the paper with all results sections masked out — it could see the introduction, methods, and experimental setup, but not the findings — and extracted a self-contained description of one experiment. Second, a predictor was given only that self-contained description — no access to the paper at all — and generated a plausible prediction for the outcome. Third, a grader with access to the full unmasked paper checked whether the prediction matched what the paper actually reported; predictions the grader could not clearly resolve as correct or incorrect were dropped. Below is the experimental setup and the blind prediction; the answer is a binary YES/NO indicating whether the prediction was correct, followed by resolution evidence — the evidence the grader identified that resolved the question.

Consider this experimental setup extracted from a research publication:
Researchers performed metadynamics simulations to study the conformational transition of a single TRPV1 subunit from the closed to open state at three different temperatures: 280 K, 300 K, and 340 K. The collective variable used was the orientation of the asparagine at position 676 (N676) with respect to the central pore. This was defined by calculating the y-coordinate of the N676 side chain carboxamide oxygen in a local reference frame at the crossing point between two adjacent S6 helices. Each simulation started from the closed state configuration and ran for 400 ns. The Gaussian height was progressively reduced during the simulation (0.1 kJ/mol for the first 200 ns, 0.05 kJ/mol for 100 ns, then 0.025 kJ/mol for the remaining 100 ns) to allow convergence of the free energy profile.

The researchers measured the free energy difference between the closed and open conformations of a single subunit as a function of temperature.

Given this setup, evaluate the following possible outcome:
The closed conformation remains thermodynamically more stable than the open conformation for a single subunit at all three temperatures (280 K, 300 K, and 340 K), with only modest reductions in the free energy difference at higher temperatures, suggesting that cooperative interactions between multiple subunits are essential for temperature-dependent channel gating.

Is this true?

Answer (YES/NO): NO